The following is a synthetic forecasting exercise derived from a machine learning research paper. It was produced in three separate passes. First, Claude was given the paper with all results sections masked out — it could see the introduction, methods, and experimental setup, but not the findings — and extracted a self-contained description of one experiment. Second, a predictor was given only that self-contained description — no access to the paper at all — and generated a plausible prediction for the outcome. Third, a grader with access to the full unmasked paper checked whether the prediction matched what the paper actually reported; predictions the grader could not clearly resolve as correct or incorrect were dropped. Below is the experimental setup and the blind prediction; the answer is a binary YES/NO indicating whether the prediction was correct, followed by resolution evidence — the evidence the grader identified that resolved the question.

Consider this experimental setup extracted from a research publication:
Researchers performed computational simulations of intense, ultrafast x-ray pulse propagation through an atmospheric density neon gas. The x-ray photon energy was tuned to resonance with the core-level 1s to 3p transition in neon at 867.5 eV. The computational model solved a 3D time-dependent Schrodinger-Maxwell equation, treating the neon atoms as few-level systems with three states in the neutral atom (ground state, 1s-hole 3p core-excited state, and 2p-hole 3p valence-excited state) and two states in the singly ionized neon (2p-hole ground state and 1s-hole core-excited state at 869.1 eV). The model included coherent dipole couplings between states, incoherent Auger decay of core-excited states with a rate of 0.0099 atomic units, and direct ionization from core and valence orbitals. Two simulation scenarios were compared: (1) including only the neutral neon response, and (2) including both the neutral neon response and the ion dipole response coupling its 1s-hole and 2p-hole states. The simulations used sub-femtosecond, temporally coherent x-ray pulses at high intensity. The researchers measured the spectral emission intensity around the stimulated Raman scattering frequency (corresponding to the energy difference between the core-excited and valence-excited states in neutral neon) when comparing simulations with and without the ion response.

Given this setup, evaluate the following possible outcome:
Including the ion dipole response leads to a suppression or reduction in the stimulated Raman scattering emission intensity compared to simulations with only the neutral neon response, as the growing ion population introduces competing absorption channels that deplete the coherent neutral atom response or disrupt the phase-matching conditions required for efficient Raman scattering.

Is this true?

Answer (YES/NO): NO